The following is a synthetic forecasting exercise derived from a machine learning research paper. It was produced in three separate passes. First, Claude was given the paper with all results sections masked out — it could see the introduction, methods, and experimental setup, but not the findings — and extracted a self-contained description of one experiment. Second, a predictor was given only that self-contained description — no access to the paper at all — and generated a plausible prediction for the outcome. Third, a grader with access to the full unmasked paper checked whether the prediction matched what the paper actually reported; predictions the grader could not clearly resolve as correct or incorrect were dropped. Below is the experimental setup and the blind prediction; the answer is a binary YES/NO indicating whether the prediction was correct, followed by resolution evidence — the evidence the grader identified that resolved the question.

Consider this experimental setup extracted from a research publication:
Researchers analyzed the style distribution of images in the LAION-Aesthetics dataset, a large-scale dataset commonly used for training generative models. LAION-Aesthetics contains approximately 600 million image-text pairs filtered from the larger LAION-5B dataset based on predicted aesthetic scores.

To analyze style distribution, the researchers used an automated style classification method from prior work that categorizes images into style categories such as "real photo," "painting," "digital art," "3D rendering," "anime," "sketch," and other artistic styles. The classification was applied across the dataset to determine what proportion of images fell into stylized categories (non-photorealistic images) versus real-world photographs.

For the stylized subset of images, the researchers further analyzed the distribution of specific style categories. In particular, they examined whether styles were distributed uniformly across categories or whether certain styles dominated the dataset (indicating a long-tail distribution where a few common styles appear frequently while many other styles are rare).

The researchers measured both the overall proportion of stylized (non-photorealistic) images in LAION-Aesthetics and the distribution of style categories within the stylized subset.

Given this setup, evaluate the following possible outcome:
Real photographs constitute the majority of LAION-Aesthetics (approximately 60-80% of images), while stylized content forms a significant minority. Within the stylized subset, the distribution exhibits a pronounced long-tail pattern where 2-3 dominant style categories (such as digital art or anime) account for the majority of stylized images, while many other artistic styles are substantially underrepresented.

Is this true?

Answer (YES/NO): NO